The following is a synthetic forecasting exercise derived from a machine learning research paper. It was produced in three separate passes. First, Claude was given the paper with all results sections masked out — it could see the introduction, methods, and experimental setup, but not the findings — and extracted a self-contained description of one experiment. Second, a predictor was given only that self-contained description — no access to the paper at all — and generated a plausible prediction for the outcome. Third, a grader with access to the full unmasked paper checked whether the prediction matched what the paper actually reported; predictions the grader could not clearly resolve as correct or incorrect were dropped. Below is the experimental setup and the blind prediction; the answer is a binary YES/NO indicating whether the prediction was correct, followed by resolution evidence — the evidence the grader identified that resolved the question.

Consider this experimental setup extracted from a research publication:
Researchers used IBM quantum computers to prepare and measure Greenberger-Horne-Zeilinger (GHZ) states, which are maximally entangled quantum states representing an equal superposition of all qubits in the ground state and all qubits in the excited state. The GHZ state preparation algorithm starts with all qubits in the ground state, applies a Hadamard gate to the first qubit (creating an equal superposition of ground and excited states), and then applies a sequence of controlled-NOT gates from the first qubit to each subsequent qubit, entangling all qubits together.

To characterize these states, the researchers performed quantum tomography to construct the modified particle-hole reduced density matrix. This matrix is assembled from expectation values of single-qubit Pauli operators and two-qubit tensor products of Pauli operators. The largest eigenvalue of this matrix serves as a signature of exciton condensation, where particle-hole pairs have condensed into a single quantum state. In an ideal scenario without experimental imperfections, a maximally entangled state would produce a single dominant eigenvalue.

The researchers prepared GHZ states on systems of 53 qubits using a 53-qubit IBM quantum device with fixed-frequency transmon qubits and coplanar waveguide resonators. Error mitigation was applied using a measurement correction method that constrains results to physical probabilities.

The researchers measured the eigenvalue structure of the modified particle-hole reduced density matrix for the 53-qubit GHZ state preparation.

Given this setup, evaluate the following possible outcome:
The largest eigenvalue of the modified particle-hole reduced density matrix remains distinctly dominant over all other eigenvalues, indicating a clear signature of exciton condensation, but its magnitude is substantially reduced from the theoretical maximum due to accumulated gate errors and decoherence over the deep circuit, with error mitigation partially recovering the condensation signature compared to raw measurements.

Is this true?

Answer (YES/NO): NO